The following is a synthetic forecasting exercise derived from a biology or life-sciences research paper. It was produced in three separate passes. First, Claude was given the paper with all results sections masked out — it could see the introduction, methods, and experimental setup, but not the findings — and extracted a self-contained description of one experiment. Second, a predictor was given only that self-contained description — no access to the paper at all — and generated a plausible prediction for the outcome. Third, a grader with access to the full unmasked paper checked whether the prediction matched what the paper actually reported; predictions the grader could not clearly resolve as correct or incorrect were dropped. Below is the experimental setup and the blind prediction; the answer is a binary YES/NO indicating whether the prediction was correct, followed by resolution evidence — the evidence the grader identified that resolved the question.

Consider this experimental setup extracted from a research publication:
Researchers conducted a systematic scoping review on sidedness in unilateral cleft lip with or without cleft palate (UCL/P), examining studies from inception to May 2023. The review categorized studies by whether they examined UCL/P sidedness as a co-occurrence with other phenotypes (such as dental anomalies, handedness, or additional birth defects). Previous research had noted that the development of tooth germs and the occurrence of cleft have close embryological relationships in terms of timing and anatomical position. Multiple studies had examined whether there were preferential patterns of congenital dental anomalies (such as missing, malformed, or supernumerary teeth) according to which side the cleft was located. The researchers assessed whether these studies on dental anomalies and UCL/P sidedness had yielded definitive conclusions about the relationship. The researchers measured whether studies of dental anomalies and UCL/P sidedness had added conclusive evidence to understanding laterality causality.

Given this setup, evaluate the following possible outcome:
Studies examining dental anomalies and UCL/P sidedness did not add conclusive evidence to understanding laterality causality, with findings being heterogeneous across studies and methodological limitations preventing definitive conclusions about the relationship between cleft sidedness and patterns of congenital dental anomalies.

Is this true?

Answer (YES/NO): YES